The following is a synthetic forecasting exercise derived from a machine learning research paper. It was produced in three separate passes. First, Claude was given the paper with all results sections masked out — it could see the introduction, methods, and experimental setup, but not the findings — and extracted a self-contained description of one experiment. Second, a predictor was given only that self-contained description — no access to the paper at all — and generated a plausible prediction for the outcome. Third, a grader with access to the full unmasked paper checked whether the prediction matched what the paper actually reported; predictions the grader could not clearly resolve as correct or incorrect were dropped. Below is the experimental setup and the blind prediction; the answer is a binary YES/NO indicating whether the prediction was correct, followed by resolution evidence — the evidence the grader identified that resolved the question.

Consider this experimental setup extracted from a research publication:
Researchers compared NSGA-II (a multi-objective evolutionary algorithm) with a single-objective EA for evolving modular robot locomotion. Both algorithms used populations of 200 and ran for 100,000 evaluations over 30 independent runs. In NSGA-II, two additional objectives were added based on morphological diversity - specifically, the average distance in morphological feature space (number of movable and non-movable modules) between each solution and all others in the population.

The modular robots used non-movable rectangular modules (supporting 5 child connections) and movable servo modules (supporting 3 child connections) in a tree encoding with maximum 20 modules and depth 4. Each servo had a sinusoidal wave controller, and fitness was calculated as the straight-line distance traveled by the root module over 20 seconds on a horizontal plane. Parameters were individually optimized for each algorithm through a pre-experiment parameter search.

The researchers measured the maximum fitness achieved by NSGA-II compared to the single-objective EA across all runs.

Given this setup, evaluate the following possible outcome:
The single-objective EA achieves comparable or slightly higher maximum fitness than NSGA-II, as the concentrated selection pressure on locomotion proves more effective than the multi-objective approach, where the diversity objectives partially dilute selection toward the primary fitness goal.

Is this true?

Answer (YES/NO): YES